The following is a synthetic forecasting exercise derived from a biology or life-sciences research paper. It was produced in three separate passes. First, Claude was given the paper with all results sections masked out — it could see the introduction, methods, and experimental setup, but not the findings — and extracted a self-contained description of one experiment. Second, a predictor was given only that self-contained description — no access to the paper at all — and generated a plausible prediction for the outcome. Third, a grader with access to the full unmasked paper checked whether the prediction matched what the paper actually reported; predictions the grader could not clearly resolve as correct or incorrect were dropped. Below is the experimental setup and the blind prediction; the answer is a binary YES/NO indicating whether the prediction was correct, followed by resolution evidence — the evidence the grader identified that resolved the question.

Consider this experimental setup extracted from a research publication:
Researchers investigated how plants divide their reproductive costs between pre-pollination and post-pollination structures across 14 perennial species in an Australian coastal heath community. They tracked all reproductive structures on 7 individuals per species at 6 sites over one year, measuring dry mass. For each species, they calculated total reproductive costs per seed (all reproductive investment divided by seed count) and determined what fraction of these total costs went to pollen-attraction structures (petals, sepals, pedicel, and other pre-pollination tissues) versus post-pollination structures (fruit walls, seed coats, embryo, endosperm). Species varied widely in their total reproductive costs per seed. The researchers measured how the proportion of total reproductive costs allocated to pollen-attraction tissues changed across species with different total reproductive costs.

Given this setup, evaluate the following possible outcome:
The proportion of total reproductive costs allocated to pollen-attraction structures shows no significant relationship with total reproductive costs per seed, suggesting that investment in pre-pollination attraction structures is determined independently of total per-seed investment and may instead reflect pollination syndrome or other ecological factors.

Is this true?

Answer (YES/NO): NO